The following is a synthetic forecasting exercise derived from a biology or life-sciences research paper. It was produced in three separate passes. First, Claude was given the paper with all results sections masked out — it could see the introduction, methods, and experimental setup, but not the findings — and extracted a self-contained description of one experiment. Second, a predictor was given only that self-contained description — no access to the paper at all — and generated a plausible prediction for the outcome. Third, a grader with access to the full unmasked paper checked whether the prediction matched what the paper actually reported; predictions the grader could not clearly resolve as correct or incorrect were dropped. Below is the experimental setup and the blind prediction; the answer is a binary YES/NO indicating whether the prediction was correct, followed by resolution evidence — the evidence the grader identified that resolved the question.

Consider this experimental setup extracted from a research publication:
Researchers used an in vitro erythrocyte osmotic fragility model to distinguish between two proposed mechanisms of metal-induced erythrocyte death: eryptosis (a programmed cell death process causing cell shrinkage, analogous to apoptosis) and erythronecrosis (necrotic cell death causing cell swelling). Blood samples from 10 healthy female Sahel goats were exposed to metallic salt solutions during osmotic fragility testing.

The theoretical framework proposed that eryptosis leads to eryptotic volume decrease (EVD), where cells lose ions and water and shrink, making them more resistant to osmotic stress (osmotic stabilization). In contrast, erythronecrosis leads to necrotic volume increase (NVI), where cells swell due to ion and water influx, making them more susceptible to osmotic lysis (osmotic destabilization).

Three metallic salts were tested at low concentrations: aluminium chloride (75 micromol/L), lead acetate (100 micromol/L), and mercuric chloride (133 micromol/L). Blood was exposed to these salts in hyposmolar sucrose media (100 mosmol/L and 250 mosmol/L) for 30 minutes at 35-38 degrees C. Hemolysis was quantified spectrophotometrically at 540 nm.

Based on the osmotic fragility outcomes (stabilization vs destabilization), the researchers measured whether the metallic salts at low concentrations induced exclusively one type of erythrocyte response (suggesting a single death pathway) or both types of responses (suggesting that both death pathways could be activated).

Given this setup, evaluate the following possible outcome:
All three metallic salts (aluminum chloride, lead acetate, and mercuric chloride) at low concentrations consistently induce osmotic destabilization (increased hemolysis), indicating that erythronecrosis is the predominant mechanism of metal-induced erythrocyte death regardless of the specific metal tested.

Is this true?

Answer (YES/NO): NO